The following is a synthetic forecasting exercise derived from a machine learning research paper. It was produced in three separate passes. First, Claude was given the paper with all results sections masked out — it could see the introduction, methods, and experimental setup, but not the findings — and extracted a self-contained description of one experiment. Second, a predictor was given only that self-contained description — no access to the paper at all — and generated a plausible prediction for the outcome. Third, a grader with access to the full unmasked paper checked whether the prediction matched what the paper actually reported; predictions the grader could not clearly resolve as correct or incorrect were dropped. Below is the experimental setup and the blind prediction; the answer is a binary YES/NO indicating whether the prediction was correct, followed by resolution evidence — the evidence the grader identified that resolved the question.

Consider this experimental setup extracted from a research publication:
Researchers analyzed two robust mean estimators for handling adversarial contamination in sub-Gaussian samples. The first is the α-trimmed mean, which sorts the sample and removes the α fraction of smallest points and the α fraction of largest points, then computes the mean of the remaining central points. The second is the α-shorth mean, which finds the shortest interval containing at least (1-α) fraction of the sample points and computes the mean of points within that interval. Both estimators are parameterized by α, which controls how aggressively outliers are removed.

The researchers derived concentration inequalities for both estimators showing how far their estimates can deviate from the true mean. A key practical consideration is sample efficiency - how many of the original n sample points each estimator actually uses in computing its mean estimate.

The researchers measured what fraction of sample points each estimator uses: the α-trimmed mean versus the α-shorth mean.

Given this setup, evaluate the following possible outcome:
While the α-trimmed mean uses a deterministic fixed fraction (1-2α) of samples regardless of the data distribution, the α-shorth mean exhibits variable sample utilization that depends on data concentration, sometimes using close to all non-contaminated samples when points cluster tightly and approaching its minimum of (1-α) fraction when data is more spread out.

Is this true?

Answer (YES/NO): NO